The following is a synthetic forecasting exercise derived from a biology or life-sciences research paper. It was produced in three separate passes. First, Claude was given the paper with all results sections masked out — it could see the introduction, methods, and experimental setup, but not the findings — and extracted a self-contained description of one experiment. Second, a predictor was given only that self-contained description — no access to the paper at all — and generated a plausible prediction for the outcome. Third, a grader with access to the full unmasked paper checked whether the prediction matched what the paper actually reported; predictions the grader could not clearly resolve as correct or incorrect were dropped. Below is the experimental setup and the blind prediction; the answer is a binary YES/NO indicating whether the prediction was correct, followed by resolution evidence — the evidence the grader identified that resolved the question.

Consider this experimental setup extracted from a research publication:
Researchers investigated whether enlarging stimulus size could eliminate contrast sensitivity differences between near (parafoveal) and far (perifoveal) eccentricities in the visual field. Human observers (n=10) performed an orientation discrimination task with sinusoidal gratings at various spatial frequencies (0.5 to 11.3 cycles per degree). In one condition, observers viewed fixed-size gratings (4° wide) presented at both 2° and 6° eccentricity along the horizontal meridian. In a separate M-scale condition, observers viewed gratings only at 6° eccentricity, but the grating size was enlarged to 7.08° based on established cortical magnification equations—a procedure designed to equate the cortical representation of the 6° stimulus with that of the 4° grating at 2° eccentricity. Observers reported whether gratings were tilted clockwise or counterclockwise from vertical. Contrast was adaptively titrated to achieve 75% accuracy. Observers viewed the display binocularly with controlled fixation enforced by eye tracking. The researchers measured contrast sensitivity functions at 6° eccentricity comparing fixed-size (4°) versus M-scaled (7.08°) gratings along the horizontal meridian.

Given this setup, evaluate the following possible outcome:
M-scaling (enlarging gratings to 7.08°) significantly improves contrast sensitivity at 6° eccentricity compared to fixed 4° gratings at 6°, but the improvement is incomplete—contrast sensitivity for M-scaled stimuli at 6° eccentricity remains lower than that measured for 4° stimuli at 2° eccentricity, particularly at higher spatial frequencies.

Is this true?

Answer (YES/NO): NO